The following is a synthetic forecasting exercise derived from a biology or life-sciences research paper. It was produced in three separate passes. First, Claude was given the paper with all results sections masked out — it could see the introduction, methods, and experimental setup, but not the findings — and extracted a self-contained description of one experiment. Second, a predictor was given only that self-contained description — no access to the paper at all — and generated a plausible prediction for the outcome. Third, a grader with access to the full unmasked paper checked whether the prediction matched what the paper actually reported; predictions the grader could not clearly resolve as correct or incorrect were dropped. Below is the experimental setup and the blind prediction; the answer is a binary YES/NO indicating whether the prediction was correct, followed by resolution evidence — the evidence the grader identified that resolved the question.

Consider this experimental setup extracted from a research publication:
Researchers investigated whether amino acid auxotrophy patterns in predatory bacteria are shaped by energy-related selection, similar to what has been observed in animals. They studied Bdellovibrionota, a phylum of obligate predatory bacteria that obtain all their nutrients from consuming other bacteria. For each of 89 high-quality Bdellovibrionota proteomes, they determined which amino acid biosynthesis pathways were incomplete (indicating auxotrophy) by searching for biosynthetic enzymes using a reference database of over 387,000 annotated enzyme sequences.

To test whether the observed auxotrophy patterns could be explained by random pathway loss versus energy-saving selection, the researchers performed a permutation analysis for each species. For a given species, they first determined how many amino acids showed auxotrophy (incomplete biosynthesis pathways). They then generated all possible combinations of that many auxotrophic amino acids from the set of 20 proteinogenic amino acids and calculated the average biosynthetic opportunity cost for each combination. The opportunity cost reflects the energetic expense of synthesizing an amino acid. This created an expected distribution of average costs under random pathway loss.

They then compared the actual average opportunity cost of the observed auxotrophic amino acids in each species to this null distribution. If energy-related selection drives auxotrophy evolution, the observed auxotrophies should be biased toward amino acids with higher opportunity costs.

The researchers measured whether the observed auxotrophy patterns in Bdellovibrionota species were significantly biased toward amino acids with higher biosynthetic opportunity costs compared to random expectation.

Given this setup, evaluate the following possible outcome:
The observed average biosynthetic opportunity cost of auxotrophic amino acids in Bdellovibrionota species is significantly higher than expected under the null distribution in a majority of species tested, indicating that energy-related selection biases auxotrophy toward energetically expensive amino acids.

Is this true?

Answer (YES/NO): YES